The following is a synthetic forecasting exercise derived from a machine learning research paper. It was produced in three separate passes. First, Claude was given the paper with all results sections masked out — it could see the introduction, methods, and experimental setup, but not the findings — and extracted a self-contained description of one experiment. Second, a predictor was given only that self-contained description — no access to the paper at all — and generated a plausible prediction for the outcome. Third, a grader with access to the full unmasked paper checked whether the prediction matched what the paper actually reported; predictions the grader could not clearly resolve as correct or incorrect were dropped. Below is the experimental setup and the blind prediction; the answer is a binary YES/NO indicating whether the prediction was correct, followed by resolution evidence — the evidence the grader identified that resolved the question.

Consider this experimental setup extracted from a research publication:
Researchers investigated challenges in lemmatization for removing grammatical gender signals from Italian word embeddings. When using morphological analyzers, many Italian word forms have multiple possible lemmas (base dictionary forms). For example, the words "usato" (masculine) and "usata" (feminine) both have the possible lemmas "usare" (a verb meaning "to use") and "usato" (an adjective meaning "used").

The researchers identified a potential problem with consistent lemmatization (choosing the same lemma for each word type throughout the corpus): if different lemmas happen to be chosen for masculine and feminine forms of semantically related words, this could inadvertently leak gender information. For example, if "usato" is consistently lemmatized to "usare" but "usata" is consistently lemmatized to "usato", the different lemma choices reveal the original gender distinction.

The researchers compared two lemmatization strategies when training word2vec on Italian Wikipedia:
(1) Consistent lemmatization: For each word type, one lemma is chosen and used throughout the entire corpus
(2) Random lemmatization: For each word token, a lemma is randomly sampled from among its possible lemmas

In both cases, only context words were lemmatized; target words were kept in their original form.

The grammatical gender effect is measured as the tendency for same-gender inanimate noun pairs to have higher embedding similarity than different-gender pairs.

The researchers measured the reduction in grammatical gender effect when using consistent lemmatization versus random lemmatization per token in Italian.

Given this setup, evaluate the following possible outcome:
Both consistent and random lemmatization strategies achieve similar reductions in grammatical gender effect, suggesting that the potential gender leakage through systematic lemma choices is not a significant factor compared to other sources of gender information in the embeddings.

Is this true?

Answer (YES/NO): NO